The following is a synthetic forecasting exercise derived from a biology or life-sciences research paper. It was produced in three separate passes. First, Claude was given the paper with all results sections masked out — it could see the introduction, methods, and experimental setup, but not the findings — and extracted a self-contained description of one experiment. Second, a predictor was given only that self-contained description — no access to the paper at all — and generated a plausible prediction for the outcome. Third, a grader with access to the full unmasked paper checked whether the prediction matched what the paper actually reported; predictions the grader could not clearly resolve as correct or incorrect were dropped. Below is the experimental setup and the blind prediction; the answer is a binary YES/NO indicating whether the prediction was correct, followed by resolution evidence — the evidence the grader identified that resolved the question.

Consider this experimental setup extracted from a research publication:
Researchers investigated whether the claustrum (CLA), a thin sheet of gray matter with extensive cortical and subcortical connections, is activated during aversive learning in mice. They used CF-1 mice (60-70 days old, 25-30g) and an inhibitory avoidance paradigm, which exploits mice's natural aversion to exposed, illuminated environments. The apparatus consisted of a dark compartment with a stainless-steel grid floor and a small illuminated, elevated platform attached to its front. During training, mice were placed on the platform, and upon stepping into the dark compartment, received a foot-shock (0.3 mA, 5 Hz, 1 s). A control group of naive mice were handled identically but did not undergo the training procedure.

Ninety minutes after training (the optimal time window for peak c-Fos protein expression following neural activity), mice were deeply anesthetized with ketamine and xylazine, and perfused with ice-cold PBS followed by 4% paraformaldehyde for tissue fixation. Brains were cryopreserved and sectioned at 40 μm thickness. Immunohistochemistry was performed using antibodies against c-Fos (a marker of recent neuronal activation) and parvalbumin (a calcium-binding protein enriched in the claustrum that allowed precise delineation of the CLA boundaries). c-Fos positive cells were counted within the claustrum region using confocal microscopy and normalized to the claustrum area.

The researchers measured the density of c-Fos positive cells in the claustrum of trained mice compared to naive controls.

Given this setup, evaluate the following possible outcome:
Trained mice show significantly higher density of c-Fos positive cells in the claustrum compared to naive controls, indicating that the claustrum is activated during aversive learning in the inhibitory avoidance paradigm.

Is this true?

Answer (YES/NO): YES